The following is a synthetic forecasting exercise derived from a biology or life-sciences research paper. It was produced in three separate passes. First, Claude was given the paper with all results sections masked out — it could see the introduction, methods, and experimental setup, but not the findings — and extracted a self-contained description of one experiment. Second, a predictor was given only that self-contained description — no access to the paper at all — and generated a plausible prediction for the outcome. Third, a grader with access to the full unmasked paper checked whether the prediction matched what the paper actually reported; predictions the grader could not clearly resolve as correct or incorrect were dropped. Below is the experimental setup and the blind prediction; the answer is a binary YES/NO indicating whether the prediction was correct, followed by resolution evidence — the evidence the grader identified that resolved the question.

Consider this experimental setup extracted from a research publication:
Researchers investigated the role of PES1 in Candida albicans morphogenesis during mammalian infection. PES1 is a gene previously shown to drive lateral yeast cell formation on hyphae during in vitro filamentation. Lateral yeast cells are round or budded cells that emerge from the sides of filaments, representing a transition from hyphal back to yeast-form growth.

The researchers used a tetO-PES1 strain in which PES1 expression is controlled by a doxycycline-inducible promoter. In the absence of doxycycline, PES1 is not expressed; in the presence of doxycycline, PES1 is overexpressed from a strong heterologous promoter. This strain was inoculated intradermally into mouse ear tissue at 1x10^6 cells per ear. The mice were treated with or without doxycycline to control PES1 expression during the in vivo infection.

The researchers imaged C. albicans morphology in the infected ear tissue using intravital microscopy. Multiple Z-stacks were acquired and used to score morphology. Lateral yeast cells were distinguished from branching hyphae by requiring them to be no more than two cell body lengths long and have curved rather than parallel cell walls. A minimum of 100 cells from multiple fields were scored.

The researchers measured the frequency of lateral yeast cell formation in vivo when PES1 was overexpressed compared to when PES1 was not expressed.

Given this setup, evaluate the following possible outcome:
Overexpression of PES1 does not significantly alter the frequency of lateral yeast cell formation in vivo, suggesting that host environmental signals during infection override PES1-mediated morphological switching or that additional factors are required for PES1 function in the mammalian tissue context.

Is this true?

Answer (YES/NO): NO